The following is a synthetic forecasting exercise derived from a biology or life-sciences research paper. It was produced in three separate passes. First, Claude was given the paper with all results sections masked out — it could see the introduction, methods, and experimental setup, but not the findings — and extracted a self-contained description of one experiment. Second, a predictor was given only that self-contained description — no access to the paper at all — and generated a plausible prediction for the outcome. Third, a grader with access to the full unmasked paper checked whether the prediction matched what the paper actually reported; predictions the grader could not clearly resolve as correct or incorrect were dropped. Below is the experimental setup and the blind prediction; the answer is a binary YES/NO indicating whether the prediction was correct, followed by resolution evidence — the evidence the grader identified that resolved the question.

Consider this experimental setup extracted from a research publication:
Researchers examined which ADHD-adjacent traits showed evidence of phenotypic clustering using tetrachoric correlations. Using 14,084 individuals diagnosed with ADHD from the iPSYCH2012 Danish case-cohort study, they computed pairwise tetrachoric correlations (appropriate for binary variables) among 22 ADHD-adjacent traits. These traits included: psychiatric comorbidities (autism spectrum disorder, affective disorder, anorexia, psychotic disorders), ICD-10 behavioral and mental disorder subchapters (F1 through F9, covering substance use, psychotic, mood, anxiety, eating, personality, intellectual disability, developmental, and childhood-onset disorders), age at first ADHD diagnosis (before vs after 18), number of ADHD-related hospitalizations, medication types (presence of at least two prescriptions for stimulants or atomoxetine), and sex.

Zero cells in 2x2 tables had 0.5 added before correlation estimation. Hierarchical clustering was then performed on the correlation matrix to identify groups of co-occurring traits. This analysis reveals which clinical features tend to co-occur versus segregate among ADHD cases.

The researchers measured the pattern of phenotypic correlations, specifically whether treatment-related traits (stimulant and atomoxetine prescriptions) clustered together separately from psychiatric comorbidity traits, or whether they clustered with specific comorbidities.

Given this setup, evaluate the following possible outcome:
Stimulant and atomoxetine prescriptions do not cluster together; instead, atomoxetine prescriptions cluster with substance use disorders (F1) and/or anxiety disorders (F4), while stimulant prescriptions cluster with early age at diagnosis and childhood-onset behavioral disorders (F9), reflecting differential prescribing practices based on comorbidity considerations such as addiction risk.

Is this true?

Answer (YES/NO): NO